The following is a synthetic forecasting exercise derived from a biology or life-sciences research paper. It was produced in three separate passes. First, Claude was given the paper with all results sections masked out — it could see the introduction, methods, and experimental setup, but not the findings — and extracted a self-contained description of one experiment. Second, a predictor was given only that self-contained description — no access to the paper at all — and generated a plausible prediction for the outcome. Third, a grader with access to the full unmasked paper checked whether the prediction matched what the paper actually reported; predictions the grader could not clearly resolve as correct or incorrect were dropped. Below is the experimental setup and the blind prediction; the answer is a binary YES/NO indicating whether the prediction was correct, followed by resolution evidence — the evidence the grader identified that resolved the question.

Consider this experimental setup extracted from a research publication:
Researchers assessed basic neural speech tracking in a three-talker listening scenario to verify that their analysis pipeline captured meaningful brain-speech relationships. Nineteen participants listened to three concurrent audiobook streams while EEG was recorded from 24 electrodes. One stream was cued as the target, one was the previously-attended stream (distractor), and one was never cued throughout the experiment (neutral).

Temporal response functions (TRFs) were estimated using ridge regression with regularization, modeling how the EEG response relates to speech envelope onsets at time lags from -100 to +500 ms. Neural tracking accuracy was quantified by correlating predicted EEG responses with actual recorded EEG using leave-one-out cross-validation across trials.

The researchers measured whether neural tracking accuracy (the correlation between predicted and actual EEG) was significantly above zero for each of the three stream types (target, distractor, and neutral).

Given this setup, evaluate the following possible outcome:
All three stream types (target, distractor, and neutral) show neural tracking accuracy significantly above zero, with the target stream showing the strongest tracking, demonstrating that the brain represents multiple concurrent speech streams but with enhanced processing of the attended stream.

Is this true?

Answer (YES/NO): YES